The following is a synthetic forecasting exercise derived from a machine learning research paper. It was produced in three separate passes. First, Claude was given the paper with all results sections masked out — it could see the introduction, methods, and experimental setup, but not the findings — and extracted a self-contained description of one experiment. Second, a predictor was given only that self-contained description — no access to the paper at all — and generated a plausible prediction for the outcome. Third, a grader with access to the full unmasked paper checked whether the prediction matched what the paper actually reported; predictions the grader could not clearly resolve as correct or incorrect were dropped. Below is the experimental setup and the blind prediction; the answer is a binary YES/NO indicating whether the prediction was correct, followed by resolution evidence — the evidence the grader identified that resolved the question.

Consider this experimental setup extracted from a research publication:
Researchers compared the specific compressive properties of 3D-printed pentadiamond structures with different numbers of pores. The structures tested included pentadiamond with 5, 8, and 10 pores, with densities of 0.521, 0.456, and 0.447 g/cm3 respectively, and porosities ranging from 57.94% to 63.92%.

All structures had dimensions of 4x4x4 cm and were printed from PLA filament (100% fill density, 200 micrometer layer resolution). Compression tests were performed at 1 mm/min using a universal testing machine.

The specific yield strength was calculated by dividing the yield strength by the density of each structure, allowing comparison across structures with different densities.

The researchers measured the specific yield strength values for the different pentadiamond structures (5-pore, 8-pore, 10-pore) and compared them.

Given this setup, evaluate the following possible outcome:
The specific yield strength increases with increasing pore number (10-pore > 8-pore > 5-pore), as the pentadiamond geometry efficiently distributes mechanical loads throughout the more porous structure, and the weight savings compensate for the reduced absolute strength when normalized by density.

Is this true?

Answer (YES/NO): NO